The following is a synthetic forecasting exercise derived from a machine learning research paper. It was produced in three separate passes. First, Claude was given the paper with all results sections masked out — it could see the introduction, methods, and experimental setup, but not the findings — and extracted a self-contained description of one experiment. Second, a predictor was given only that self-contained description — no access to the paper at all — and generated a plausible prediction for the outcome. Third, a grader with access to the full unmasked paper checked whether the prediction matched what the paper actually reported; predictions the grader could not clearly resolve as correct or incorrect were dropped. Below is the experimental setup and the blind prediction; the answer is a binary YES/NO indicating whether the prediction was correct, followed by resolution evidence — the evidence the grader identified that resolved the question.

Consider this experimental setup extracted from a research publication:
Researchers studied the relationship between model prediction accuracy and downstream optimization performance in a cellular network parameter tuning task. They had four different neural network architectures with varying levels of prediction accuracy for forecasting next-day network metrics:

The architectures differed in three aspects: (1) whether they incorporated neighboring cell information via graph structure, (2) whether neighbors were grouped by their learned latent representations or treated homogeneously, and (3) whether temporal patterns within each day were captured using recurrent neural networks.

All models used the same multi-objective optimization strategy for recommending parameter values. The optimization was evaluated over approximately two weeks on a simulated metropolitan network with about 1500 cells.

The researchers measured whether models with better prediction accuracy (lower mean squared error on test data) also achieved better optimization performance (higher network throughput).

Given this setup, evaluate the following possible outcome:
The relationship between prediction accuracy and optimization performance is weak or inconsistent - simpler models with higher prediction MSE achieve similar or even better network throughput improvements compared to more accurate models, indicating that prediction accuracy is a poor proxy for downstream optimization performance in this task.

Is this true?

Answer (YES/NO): NO